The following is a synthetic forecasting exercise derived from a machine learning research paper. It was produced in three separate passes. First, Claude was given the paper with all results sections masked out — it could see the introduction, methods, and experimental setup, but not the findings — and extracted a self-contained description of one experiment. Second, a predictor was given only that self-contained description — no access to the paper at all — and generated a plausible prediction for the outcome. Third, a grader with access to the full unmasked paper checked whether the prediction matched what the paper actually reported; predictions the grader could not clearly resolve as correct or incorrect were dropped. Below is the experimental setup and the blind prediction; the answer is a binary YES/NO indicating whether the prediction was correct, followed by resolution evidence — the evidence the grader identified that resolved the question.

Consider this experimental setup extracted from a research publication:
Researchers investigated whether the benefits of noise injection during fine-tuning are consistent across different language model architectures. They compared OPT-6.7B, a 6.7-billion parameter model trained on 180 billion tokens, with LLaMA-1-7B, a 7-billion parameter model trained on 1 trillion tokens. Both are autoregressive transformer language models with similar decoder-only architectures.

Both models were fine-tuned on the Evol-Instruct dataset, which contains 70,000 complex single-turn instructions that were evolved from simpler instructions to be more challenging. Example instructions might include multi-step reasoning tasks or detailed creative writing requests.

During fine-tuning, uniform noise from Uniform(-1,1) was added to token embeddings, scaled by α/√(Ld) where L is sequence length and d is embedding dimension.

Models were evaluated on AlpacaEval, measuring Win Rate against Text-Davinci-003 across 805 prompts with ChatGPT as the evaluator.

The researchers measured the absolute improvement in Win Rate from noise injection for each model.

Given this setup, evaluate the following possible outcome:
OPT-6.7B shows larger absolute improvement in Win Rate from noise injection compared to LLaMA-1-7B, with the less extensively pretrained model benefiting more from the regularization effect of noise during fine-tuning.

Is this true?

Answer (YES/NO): NO